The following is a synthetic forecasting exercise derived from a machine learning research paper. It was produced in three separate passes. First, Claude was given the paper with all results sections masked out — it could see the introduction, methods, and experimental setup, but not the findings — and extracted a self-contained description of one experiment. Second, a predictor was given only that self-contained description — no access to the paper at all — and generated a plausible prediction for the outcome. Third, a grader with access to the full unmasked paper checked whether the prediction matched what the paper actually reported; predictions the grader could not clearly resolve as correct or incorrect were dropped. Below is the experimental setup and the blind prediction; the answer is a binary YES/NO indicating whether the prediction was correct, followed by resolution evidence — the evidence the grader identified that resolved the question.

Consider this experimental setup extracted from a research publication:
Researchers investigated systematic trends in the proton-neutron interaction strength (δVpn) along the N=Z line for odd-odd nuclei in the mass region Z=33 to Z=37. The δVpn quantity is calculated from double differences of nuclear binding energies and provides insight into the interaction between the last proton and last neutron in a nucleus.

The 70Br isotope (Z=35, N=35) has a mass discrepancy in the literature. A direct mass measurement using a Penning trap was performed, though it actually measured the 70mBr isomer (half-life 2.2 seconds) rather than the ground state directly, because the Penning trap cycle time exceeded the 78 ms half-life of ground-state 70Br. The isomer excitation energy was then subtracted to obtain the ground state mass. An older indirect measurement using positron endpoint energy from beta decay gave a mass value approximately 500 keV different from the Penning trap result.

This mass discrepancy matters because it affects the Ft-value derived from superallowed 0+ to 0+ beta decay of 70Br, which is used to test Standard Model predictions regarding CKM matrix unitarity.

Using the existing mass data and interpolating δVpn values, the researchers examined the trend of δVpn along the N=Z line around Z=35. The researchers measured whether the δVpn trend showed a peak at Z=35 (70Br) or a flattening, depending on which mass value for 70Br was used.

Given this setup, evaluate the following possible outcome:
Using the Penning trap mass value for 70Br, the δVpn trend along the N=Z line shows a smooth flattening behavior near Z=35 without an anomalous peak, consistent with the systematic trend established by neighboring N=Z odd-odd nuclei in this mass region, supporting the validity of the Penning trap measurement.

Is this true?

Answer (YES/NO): NO